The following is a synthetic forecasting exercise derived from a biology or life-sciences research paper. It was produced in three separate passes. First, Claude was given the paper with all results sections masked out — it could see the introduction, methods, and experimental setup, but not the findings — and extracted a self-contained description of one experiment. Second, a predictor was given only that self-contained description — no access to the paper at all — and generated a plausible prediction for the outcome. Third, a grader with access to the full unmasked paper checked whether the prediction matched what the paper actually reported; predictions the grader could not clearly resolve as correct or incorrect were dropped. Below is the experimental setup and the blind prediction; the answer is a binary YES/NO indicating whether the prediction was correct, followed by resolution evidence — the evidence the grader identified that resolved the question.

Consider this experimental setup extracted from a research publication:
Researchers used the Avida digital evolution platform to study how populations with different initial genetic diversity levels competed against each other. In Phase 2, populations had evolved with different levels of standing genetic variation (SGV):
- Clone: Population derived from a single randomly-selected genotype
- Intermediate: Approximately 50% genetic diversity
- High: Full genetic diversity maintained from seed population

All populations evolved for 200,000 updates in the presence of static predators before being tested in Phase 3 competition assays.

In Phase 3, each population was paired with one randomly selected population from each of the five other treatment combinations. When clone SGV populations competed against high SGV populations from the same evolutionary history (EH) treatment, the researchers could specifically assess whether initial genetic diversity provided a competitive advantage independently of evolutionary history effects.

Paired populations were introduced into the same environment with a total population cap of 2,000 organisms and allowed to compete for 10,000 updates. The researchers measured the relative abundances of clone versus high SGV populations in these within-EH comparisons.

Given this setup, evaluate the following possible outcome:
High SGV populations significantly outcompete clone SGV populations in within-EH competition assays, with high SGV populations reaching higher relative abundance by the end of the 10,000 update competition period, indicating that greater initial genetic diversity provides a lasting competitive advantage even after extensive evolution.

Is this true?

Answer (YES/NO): NO